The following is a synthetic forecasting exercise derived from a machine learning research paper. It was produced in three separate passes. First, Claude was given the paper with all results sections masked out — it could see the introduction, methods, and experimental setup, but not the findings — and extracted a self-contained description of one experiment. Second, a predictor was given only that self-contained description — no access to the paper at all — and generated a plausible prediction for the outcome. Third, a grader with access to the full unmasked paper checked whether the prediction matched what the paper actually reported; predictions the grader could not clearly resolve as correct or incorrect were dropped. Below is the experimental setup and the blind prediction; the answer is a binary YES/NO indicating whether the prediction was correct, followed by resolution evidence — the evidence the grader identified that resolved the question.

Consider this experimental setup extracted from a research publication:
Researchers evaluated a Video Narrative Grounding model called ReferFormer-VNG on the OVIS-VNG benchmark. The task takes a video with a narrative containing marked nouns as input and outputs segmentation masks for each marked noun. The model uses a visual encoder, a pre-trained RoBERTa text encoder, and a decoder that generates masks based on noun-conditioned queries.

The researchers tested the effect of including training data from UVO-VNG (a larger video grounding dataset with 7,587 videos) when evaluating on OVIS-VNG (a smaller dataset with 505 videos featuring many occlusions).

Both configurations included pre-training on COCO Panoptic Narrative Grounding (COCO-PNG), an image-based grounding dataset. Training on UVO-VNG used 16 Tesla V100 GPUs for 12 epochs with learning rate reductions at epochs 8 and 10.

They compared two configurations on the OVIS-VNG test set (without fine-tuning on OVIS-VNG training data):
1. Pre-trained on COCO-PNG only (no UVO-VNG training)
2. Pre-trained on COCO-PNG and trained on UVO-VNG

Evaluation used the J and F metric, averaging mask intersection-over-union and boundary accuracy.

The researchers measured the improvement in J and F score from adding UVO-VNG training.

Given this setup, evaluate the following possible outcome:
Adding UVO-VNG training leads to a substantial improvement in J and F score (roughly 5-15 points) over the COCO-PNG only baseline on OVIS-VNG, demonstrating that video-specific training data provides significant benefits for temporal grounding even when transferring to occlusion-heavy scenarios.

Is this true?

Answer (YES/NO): NO